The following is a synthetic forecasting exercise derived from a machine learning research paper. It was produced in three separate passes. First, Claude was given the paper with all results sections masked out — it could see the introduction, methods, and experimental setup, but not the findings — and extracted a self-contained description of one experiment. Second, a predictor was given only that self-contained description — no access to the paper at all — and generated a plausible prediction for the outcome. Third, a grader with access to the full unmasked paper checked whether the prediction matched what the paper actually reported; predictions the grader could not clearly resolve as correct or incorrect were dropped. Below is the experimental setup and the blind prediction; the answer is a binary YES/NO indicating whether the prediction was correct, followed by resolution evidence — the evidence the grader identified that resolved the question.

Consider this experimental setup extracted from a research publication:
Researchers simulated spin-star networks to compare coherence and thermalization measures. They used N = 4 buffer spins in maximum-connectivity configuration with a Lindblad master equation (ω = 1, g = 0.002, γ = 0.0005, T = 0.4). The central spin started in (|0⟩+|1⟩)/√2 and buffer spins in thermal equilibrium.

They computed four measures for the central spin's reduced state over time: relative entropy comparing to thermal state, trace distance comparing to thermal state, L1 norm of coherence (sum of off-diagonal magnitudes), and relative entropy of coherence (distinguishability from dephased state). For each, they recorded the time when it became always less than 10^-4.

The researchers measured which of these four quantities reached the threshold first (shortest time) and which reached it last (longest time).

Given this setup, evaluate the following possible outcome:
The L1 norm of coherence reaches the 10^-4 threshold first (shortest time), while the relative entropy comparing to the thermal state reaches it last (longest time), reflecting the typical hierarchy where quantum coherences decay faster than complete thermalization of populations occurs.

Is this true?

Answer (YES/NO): NO